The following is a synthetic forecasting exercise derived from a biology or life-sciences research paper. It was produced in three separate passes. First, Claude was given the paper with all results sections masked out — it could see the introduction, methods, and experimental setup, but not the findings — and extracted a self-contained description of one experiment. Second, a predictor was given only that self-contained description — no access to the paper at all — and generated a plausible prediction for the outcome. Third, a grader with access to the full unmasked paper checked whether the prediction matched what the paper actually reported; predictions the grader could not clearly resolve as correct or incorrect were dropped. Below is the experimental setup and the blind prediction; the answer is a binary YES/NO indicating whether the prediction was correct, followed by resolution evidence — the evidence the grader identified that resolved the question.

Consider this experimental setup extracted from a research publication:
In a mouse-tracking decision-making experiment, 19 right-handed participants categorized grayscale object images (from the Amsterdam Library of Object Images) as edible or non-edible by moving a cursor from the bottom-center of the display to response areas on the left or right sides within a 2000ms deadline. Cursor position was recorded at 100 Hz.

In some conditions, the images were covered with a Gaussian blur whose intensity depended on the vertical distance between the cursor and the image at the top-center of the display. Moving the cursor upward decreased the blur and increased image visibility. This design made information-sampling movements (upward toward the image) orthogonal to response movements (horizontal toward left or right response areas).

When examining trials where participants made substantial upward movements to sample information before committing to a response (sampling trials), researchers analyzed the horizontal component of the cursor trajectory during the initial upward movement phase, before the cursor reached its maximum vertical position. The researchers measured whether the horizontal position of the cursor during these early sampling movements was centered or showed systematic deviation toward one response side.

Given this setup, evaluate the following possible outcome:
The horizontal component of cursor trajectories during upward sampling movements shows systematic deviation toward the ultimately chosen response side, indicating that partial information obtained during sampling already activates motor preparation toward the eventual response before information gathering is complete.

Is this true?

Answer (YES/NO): YES